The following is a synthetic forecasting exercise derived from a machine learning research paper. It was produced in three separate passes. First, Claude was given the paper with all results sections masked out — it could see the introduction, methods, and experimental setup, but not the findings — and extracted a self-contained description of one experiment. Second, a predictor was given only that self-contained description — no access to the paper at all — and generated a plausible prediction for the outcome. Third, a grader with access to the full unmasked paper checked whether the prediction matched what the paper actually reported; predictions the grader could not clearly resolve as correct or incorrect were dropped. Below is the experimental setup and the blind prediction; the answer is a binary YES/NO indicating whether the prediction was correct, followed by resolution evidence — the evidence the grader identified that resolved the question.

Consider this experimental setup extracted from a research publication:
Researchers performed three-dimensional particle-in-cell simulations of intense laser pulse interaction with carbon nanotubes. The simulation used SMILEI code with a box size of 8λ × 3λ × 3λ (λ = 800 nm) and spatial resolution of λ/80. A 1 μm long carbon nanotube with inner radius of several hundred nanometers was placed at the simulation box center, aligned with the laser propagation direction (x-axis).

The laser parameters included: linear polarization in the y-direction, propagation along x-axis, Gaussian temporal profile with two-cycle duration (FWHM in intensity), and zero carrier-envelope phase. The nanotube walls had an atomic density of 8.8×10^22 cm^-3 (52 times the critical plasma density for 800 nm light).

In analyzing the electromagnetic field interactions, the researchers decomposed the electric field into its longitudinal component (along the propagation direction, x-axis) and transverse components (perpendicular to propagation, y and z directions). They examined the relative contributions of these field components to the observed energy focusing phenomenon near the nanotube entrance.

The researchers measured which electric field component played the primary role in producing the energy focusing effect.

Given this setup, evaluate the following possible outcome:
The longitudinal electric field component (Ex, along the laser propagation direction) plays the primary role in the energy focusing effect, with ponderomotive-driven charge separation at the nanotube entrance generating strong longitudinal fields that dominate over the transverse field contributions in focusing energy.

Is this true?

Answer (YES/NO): NO